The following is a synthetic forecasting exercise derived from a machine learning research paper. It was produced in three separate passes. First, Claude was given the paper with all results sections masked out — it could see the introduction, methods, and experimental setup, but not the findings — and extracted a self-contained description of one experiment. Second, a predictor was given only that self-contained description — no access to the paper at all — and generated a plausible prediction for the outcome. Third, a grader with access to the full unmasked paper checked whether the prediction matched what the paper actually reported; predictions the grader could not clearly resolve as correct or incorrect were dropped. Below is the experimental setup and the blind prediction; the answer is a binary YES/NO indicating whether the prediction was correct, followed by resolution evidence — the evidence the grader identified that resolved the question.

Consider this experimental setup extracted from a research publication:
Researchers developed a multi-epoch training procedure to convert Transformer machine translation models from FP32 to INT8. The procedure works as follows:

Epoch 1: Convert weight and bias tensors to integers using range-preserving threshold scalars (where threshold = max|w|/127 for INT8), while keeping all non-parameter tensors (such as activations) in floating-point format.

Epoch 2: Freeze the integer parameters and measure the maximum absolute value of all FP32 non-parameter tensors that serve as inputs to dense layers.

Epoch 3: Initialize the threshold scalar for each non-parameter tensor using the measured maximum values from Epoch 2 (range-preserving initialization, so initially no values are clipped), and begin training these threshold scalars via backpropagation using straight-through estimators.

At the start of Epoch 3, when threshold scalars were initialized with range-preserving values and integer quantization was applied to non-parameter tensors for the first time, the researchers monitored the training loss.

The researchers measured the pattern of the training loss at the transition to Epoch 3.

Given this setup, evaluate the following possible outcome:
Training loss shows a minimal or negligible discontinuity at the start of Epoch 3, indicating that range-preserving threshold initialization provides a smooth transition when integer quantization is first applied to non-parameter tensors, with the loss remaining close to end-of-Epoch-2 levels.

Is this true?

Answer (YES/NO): NO